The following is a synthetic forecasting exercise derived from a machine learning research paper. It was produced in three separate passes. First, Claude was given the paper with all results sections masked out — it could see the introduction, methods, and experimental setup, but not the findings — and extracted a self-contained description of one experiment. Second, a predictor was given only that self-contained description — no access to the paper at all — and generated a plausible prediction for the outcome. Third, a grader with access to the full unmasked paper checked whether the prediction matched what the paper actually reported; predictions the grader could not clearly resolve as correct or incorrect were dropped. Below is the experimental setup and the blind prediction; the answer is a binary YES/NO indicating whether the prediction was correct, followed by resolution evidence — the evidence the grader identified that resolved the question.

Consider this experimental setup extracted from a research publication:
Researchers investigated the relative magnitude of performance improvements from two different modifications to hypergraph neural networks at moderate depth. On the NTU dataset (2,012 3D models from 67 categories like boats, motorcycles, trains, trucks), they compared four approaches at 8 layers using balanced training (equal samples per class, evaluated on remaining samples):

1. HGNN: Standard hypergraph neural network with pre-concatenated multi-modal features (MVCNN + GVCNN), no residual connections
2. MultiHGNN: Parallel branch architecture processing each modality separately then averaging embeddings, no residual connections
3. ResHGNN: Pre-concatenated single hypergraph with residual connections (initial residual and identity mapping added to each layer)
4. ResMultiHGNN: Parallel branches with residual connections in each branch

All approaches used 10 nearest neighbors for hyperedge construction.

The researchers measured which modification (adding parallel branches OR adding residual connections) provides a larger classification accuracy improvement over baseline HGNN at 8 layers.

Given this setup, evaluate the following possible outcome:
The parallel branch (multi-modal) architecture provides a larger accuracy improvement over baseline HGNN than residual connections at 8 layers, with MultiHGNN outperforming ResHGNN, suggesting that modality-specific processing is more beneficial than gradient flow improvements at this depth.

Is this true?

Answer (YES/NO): NO